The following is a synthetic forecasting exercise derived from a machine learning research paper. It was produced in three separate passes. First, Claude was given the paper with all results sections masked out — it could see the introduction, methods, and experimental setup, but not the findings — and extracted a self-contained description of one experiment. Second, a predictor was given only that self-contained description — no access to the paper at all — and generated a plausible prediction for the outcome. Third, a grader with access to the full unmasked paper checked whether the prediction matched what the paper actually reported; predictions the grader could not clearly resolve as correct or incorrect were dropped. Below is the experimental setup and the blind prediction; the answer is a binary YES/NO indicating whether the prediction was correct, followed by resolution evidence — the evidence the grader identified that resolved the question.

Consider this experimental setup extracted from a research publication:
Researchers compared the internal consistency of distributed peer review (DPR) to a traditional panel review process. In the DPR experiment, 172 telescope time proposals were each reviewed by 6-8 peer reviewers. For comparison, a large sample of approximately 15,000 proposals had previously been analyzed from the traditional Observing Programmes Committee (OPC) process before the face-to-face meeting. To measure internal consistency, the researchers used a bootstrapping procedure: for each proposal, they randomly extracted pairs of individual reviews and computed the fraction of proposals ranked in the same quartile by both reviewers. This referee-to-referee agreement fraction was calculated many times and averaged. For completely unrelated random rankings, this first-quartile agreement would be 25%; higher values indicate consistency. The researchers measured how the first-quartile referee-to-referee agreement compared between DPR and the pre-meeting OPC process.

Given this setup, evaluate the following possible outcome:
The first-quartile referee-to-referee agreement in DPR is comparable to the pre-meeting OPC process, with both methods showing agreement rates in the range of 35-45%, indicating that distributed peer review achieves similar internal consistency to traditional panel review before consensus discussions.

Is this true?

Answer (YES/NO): NO